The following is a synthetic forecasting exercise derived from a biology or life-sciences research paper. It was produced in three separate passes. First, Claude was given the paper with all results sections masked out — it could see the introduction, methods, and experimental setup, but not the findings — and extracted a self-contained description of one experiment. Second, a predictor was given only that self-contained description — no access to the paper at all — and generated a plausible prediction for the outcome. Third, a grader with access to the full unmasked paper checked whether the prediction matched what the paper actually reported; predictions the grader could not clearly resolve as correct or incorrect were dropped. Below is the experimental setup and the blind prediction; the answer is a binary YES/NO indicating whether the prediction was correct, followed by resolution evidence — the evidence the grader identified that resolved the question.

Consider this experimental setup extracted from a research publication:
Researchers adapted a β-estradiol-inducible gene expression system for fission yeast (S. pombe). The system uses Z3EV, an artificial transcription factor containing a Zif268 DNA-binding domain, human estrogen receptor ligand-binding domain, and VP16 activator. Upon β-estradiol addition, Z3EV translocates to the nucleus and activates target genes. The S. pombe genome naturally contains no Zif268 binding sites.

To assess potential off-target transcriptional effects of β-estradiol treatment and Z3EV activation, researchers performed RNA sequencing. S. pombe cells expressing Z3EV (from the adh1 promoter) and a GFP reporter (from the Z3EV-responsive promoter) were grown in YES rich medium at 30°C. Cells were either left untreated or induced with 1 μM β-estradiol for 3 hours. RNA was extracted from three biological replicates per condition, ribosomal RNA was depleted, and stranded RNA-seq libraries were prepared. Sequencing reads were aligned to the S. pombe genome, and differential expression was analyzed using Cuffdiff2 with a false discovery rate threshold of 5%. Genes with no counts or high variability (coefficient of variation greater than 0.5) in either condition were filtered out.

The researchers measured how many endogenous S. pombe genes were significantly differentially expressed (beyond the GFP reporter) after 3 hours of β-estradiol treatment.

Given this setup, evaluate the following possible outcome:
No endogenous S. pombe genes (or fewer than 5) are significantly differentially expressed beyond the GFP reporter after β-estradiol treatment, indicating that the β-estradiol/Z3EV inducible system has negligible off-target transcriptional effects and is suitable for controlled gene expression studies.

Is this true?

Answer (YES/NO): NO